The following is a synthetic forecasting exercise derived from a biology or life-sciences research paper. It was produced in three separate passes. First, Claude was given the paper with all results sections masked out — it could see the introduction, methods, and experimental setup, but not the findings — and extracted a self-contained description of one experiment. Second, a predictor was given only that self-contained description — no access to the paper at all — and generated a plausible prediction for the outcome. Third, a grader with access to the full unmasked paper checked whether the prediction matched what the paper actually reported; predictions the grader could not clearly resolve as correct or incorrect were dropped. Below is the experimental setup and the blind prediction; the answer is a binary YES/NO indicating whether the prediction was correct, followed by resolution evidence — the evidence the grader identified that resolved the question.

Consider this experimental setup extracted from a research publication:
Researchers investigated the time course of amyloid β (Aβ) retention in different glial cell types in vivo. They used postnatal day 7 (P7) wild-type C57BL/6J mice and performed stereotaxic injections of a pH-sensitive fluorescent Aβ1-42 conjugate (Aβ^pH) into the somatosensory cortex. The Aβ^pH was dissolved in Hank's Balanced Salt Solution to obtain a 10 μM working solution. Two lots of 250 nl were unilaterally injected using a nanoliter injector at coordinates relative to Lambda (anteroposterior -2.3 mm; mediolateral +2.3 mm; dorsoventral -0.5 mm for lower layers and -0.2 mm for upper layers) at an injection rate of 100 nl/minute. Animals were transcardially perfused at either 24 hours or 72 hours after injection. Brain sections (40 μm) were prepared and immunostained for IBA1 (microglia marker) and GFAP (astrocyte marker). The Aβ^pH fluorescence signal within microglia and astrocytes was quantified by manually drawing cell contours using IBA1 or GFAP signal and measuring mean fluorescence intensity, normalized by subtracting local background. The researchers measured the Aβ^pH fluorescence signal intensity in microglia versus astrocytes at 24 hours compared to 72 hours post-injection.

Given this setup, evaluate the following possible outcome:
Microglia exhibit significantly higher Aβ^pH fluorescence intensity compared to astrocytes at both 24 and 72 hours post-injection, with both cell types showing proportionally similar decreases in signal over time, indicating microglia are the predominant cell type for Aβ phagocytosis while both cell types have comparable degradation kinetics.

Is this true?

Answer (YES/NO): NO